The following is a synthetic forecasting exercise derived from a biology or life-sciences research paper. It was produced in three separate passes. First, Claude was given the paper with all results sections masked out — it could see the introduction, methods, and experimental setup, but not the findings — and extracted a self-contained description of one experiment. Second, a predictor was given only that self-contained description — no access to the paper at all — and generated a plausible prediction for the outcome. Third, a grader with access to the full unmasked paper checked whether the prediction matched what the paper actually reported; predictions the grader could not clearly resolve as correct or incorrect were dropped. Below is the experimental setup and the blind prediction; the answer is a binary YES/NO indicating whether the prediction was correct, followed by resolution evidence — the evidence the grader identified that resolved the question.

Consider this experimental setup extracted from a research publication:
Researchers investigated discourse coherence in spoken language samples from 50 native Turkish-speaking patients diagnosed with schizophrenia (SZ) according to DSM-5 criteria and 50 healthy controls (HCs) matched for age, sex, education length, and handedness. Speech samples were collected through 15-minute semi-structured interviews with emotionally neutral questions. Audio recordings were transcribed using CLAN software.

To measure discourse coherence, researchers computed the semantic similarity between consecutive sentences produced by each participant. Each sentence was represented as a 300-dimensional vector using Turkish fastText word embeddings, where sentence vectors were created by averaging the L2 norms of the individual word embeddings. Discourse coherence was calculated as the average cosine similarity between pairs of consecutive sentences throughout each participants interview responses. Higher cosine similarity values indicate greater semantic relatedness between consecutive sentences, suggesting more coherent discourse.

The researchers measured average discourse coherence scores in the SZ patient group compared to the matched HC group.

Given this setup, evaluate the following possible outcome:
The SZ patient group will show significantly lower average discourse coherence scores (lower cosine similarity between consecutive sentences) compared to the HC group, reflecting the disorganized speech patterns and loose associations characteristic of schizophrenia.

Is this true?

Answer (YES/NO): YES